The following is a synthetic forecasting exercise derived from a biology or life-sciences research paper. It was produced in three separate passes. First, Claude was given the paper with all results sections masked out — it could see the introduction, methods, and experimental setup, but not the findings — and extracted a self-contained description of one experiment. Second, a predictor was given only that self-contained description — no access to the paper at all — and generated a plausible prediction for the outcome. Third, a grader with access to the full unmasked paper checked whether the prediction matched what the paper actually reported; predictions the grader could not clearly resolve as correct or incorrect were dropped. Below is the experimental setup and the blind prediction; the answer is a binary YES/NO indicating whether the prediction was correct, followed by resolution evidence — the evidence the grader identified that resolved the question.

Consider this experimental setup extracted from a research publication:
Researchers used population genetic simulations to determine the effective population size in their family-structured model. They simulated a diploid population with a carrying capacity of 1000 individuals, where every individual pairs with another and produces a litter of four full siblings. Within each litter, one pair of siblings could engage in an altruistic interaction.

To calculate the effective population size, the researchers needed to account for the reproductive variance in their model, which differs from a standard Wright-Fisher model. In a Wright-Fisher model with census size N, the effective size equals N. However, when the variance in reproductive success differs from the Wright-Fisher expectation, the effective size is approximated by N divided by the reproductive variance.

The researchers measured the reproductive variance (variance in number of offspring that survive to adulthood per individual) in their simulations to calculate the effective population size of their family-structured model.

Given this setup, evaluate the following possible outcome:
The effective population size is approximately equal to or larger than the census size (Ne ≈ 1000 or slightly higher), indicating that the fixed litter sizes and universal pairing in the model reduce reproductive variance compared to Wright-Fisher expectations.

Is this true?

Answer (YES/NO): NO